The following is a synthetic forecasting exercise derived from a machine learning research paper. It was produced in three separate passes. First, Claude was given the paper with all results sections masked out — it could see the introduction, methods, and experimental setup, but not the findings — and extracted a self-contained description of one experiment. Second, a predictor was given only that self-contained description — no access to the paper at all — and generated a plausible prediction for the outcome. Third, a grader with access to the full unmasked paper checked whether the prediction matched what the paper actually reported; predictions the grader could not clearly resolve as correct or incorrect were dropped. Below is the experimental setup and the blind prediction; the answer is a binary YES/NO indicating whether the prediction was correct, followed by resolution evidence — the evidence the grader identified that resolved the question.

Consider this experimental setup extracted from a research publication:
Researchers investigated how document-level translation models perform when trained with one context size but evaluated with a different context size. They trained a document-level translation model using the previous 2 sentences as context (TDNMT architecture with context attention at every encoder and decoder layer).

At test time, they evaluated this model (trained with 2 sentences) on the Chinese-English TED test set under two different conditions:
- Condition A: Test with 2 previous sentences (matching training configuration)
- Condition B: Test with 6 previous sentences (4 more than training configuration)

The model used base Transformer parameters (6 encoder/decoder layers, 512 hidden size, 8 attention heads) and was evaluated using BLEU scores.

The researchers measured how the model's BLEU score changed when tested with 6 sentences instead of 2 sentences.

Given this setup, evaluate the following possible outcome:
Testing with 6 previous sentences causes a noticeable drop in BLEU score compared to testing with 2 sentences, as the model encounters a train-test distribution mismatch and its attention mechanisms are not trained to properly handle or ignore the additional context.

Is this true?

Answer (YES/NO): NO